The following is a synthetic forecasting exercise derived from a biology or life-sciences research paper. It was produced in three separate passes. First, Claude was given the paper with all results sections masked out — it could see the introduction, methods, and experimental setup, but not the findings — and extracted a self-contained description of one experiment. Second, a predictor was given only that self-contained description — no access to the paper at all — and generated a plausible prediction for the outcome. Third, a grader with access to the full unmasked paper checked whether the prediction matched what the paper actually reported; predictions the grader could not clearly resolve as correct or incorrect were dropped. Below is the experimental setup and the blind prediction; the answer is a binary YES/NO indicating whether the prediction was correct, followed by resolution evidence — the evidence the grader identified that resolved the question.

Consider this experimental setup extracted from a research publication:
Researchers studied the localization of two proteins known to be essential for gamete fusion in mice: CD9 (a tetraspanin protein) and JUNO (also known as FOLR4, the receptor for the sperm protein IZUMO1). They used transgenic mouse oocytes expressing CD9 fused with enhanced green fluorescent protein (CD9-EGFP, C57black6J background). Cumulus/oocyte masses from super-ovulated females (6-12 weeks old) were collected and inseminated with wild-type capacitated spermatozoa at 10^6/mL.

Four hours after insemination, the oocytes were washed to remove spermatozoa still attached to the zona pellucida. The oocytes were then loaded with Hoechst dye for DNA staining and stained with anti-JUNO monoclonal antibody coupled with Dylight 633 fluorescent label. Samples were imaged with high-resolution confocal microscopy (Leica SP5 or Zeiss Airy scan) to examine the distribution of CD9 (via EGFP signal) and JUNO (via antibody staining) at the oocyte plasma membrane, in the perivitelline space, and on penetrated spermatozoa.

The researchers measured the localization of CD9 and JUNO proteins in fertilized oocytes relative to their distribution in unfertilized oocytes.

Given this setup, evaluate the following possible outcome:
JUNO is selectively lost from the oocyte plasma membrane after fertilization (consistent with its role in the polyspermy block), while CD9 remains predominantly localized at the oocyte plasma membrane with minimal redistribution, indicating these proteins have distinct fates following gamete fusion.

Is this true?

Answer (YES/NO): NO